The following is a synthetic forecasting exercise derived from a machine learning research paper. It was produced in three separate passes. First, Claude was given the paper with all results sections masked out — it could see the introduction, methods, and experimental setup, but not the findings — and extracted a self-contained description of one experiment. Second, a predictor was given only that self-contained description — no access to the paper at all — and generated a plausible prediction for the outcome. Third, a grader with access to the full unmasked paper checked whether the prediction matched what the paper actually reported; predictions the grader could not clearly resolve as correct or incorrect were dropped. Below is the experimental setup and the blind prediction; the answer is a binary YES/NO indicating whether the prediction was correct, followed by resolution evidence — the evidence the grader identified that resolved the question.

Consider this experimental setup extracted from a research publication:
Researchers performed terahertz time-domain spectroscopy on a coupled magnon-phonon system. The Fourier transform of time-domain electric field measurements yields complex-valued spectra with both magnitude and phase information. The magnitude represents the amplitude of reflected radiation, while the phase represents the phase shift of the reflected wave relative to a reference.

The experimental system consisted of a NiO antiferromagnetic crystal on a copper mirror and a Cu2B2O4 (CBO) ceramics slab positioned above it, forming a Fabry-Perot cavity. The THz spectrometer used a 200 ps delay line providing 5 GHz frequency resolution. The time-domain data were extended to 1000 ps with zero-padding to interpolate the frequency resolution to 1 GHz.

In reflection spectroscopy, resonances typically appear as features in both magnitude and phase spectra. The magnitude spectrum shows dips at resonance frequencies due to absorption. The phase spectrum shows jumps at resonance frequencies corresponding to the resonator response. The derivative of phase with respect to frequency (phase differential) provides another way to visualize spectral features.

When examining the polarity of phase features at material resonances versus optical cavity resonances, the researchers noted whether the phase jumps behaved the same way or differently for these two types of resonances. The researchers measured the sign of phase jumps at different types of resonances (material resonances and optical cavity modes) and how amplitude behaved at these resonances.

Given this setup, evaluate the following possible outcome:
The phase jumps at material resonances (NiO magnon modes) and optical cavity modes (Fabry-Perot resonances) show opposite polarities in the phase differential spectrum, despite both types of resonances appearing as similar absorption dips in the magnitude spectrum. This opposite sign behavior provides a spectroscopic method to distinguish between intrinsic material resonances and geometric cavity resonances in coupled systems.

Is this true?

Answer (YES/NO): YES